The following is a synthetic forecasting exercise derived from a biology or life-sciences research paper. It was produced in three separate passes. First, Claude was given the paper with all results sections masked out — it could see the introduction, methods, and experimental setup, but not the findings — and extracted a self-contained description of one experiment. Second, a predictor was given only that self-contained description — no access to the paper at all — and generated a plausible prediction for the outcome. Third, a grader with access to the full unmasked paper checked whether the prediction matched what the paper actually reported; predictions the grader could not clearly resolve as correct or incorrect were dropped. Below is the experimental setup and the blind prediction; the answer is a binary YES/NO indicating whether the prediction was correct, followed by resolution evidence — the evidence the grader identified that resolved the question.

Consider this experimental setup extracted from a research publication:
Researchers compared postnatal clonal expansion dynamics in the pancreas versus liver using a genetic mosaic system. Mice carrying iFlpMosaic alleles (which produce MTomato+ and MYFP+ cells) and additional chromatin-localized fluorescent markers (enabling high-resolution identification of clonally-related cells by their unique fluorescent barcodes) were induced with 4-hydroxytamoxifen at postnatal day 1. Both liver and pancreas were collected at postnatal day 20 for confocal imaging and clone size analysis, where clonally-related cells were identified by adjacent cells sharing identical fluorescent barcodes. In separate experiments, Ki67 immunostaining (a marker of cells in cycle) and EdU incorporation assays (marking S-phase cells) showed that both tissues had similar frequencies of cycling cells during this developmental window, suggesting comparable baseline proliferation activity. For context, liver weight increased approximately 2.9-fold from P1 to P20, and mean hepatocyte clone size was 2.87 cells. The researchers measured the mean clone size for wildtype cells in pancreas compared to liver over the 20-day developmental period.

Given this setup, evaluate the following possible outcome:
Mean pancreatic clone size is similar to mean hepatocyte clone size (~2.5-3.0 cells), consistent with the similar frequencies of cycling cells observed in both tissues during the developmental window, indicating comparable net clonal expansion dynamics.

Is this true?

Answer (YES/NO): NO